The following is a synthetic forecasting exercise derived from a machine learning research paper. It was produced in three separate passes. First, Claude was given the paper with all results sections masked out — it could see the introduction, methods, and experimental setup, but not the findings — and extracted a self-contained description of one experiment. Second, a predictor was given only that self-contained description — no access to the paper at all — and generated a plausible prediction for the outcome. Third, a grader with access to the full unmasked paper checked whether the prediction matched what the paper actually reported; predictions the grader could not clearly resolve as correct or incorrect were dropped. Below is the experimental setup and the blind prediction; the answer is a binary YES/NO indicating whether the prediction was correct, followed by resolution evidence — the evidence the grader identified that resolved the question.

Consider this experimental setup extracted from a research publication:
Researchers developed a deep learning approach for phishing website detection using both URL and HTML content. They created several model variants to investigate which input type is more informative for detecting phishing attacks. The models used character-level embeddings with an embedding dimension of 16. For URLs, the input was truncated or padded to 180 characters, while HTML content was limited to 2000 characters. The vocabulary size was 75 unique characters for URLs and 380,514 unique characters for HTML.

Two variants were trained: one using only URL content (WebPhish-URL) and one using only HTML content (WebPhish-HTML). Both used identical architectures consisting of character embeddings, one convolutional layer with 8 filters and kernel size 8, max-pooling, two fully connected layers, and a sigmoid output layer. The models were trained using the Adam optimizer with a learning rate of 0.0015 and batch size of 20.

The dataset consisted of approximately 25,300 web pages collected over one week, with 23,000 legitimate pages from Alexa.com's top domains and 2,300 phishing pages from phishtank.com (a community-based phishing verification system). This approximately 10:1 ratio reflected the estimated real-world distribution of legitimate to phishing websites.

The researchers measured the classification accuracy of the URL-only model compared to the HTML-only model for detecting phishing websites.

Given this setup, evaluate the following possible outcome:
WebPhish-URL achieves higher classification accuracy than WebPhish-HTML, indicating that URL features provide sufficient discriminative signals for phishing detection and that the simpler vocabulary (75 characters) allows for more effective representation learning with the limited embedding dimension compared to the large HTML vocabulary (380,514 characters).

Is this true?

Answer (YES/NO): YES